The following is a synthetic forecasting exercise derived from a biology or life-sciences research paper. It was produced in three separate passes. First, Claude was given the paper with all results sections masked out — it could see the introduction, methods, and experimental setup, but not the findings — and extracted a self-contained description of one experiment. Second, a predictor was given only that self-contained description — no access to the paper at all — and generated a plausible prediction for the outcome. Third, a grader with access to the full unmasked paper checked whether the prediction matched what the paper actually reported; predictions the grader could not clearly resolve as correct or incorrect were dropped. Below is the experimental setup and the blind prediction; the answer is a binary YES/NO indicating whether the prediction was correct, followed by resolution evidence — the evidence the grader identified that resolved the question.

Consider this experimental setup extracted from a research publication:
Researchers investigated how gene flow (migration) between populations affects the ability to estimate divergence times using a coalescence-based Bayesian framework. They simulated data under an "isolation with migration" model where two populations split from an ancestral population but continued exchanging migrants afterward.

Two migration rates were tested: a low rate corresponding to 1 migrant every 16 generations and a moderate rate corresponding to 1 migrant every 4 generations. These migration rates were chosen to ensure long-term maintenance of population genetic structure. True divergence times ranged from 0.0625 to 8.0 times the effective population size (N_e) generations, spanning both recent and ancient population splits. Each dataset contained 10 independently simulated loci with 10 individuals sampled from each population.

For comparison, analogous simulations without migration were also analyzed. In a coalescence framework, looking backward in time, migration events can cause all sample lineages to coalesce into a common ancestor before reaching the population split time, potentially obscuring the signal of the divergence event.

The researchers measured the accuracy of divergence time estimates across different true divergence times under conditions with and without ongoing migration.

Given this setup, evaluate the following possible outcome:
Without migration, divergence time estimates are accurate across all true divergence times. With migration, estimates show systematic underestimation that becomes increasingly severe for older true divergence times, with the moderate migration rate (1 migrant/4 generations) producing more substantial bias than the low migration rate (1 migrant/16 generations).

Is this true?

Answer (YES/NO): NO